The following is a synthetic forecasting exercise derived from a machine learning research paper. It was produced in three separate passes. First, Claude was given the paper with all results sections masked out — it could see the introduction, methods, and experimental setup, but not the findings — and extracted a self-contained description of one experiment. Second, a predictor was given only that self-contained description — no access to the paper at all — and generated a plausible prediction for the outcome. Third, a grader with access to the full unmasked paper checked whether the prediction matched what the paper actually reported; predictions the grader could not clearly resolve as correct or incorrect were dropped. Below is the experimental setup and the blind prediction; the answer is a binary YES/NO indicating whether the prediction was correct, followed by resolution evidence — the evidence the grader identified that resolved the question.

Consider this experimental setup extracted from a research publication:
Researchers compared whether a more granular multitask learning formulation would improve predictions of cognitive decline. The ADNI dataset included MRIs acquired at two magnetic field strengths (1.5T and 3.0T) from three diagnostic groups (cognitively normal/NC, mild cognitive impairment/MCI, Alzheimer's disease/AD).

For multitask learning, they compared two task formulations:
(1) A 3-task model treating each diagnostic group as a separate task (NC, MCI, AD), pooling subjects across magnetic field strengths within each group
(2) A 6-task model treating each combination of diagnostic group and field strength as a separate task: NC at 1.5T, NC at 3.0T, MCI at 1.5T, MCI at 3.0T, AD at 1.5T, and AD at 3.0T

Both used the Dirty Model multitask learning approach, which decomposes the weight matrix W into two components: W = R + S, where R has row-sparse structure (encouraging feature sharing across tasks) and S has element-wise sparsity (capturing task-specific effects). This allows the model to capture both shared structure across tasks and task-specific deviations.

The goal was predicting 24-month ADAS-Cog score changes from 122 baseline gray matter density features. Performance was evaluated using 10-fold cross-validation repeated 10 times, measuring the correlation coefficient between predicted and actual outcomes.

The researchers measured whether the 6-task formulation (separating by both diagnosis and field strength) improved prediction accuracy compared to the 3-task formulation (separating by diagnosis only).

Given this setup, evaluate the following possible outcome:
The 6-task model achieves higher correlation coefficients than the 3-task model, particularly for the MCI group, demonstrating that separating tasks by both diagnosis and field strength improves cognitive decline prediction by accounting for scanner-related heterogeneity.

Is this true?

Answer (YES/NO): NO